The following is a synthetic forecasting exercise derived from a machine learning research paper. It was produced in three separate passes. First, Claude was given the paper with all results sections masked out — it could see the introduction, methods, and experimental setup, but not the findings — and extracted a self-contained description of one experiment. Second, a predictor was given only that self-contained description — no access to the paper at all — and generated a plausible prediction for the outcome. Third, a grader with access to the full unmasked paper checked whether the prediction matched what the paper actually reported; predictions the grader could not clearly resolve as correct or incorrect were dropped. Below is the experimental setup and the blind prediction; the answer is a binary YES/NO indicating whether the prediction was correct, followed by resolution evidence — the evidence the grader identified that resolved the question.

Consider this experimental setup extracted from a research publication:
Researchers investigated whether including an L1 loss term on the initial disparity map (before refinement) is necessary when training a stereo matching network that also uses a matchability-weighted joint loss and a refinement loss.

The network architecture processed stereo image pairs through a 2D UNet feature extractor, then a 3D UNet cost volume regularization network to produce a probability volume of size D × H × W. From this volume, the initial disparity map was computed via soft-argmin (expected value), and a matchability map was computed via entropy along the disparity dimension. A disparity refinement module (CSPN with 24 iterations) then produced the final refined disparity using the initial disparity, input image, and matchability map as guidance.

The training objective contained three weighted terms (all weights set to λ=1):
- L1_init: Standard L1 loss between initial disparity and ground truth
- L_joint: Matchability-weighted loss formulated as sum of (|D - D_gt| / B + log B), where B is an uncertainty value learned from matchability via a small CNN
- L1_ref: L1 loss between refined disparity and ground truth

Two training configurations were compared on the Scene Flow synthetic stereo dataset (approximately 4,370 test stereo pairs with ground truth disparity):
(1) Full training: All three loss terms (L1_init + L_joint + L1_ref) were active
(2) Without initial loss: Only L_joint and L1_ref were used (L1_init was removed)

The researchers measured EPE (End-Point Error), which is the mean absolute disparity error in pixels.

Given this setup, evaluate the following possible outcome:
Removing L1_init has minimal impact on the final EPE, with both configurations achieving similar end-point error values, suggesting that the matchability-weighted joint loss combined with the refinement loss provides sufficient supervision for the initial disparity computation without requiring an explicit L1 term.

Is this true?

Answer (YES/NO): NO